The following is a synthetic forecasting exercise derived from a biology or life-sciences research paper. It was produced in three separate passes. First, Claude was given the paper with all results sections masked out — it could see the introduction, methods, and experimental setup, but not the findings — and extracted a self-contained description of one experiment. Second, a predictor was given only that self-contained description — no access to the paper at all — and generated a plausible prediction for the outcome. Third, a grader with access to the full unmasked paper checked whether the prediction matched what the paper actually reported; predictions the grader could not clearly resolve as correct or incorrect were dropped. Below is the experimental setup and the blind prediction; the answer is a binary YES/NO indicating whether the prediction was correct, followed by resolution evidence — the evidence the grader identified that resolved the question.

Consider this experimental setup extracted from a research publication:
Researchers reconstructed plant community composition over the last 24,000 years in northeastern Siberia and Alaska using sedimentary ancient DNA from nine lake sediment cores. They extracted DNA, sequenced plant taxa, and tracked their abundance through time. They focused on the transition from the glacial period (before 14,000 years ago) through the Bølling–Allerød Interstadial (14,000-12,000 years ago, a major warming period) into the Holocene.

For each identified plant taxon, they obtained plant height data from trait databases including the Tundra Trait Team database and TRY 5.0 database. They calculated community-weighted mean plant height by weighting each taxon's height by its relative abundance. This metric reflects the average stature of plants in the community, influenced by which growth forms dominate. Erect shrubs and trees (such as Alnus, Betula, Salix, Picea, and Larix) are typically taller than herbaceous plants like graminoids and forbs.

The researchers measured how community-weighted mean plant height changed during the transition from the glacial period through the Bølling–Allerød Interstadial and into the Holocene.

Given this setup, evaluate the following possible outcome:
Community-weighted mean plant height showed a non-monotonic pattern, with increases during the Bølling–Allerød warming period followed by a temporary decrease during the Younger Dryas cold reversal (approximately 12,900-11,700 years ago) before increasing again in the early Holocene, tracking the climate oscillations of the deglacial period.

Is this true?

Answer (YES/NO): NO